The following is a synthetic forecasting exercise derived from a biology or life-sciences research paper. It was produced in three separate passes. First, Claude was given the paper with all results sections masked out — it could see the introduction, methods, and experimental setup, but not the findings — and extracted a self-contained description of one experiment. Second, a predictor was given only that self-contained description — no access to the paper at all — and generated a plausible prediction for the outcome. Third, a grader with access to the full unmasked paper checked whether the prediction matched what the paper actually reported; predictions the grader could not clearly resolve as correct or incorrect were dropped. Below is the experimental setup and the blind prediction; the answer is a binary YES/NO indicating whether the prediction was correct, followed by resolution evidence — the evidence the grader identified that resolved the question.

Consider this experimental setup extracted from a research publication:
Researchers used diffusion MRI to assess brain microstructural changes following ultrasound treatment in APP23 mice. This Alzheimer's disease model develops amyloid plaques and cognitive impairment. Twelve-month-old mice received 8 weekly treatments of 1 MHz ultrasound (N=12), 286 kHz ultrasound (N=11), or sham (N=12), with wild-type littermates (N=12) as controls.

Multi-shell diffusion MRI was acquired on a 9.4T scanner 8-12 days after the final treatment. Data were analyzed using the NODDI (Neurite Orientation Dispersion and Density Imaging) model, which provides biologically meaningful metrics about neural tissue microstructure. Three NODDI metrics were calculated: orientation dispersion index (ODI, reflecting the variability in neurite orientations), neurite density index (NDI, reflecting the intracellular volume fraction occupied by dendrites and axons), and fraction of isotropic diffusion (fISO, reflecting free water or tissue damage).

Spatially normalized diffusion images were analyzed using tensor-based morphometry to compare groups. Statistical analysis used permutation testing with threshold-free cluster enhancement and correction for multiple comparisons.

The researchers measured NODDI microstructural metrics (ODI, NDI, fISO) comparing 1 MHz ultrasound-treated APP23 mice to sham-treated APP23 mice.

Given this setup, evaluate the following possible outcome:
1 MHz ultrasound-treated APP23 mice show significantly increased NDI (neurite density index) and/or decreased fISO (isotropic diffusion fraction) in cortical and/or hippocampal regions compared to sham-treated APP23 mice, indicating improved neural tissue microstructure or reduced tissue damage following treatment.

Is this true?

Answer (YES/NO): NO